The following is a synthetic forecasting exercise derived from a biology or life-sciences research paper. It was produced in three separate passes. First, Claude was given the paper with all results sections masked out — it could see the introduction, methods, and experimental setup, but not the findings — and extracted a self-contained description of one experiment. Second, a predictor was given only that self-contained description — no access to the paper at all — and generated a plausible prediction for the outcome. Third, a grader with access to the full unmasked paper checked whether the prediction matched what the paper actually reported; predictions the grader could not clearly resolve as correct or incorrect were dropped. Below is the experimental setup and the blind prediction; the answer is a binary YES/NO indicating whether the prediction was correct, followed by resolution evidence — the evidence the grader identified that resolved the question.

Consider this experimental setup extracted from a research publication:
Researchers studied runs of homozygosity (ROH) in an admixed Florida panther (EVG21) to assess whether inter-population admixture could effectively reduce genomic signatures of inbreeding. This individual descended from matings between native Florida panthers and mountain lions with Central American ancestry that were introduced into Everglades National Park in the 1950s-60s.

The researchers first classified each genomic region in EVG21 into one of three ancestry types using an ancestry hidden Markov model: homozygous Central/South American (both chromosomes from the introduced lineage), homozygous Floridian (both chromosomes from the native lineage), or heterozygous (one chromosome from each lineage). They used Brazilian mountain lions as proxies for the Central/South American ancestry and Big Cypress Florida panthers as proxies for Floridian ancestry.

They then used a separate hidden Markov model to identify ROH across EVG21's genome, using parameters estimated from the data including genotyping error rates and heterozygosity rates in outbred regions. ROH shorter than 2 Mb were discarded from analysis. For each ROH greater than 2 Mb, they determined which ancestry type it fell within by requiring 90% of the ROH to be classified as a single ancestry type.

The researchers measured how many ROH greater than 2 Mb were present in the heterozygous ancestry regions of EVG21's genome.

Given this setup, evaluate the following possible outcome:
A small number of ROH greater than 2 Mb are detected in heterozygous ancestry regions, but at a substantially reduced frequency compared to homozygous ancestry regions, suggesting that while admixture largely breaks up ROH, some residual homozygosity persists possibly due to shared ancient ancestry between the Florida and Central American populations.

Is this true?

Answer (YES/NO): NO